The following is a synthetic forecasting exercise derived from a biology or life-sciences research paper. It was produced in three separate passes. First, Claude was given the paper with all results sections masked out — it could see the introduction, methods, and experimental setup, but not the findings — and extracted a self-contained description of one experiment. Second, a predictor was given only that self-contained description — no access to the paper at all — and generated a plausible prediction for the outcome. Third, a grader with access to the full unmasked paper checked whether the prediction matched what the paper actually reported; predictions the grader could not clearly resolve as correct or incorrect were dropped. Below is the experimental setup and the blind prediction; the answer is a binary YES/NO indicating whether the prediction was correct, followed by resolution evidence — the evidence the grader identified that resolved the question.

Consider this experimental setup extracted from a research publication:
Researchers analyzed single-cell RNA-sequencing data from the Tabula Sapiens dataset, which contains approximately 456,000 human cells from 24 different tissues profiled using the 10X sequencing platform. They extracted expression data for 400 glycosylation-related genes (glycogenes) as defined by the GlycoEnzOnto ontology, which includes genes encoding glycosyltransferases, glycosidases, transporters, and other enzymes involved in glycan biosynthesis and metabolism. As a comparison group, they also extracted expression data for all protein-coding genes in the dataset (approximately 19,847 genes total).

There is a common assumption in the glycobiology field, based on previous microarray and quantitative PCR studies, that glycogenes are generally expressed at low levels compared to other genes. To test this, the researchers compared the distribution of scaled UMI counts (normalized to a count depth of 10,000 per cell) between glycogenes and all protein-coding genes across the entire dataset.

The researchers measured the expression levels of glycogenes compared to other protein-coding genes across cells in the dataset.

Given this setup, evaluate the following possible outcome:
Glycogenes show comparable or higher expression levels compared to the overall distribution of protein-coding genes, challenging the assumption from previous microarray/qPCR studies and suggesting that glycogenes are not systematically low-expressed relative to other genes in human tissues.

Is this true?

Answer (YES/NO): YES